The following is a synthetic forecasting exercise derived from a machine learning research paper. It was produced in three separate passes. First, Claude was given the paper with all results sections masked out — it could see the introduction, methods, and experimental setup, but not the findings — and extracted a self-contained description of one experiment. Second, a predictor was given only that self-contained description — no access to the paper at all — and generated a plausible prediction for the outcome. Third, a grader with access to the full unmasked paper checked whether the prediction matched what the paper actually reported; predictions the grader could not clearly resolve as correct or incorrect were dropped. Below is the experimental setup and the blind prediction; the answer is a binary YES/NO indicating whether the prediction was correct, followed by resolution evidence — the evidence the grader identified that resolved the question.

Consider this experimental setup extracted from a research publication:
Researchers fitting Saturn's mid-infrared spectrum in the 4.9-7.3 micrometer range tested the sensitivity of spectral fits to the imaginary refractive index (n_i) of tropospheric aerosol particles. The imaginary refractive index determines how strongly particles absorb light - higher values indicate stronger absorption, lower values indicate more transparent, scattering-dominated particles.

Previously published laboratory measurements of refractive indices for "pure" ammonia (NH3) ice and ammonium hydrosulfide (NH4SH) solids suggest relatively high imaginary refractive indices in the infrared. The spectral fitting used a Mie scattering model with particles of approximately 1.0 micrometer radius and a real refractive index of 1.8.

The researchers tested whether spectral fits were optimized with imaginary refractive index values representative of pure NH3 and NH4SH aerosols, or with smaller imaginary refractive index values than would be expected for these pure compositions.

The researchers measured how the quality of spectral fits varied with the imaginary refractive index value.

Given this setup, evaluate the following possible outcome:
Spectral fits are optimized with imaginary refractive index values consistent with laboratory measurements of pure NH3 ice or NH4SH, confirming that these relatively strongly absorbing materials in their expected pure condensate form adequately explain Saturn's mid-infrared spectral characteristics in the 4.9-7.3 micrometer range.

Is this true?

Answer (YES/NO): NO